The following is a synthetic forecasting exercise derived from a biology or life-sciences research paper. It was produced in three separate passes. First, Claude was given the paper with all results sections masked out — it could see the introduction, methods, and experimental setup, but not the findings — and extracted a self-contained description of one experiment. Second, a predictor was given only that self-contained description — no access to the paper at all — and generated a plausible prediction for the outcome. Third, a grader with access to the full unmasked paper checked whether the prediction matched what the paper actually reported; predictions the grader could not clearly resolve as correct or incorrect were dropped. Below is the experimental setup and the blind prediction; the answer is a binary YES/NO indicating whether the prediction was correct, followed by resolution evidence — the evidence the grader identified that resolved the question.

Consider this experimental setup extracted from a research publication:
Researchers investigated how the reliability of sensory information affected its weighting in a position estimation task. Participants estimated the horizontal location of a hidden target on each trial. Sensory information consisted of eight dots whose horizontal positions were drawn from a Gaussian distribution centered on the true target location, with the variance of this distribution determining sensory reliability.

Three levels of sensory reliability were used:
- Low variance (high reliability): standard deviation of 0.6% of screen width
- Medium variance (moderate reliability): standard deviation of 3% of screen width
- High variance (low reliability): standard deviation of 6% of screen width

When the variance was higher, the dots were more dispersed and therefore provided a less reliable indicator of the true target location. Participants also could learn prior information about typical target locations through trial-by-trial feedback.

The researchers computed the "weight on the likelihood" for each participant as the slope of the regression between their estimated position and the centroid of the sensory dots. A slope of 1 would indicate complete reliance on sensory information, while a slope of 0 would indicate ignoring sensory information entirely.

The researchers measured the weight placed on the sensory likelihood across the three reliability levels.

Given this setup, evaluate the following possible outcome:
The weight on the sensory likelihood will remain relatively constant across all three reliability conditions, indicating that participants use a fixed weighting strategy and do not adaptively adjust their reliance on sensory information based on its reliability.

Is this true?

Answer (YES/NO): NO